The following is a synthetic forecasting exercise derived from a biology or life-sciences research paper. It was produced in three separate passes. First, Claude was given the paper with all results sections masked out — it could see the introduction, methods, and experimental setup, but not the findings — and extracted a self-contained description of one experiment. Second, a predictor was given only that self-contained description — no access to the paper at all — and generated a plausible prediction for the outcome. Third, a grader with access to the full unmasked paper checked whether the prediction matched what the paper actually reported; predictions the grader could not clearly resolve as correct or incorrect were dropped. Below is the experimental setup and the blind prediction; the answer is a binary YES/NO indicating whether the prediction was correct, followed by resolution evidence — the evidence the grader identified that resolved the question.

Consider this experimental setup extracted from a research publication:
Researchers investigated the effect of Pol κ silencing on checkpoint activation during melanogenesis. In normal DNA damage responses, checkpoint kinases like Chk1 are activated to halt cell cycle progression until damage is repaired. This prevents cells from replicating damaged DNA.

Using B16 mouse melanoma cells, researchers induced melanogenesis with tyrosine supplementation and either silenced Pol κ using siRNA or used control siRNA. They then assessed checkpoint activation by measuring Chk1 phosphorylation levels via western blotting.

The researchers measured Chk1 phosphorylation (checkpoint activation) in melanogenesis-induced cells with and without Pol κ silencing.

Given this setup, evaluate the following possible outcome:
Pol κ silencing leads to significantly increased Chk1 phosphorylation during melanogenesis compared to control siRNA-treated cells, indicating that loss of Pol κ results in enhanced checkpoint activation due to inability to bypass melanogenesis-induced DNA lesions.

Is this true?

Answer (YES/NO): YES